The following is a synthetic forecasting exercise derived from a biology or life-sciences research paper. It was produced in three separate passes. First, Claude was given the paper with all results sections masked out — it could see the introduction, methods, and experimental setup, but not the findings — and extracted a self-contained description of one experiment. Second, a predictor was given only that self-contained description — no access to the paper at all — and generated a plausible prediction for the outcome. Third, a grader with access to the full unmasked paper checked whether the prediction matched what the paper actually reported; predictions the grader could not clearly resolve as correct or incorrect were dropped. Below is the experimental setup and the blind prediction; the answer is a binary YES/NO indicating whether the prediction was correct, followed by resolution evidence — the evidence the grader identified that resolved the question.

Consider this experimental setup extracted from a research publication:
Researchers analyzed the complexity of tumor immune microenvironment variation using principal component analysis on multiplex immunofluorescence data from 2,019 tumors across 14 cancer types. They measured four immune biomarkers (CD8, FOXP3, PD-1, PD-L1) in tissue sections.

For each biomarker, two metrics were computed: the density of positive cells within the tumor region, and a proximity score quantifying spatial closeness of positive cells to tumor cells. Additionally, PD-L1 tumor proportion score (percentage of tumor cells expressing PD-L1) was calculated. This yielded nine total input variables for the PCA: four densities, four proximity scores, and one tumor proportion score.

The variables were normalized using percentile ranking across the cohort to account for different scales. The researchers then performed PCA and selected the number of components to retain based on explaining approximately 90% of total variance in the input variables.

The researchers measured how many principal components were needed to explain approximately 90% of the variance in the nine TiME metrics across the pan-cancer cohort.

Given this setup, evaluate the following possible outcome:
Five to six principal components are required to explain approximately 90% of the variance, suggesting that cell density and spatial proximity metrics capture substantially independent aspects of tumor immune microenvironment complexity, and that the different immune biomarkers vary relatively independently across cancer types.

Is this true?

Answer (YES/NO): YES